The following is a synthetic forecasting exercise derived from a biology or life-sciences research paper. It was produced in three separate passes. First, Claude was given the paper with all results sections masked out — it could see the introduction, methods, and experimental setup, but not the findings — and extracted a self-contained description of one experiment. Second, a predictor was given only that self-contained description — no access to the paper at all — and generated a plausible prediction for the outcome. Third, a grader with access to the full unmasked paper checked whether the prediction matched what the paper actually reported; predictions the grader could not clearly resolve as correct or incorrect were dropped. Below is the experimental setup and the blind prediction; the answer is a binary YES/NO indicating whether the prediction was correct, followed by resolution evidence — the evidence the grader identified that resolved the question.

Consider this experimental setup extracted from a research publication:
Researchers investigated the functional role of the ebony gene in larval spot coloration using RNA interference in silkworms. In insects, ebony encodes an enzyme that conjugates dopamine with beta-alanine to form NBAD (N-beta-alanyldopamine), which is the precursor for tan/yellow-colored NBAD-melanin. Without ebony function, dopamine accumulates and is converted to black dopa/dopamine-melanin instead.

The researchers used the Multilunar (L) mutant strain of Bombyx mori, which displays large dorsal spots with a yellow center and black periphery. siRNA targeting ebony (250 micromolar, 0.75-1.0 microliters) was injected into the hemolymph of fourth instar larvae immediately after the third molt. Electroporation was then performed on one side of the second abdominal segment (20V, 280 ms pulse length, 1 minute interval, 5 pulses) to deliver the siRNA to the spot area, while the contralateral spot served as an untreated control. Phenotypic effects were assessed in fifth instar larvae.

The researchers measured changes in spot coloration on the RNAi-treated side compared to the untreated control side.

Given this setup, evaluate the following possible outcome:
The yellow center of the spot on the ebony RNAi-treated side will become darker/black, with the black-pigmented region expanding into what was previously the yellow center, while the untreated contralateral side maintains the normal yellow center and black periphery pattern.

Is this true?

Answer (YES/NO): YES